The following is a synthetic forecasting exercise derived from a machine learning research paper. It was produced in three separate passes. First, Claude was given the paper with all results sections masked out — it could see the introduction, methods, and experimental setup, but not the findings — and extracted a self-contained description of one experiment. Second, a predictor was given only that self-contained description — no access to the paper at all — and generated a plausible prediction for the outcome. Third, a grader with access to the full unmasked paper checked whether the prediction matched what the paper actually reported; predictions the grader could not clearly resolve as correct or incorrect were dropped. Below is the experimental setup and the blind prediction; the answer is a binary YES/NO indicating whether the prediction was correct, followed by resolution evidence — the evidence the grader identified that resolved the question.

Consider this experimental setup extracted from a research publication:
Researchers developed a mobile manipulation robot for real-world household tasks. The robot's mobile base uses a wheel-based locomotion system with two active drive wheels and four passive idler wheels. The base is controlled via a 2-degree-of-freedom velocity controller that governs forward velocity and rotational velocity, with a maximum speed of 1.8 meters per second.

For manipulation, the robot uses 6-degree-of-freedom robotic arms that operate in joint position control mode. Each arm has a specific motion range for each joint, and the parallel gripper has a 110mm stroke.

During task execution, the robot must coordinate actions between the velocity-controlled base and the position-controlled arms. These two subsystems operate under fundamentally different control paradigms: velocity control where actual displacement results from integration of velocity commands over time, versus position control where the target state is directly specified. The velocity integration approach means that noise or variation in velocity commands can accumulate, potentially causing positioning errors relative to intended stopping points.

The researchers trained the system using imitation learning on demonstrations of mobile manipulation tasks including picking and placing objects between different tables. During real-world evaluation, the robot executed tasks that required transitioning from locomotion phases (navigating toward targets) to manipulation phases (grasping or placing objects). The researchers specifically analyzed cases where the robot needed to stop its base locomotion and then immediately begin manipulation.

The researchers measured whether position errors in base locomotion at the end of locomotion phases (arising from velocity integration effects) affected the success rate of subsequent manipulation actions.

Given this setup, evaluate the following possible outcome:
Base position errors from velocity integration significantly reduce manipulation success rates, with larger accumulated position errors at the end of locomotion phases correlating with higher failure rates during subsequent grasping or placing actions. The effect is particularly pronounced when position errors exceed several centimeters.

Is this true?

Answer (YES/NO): NO